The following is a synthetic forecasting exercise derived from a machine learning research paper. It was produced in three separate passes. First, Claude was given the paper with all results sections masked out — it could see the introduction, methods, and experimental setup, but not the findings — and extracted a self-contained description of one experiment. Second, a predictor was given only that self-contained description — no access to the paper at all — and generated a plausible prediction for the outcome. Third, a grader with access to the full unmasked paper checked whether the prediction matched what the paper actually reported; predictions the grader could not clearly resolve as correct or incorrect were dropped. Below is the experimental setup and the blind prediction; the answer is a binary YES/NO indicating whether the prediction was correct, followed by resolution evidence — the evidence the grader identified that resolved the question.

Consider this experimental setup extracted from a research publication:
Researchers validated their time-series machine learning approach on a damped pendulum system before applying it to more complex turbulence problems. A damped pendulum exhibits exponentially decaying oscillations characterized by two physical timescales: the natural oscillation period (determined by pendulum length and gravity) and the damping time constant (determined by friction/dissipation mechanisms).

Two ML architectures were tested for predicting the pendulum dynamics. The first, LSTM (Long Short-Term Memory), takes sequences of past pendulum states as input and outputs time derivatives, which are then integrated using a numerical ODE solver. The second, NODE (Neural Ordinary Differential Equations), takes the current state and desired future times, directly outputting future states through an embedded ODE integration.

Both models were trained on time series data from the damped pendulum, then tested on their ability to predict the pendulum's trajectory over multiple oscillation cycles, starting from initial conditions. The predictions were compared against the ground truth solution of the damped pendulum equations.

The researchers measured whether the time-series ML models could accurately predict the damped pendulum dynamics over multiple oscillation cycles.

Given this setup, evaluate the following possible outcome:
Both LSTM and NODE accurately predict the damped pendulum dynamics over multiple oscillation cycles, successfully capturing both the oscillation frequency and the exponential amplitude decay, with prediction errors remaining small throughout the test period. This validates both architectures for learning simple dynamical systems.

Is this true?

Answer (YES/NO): YES